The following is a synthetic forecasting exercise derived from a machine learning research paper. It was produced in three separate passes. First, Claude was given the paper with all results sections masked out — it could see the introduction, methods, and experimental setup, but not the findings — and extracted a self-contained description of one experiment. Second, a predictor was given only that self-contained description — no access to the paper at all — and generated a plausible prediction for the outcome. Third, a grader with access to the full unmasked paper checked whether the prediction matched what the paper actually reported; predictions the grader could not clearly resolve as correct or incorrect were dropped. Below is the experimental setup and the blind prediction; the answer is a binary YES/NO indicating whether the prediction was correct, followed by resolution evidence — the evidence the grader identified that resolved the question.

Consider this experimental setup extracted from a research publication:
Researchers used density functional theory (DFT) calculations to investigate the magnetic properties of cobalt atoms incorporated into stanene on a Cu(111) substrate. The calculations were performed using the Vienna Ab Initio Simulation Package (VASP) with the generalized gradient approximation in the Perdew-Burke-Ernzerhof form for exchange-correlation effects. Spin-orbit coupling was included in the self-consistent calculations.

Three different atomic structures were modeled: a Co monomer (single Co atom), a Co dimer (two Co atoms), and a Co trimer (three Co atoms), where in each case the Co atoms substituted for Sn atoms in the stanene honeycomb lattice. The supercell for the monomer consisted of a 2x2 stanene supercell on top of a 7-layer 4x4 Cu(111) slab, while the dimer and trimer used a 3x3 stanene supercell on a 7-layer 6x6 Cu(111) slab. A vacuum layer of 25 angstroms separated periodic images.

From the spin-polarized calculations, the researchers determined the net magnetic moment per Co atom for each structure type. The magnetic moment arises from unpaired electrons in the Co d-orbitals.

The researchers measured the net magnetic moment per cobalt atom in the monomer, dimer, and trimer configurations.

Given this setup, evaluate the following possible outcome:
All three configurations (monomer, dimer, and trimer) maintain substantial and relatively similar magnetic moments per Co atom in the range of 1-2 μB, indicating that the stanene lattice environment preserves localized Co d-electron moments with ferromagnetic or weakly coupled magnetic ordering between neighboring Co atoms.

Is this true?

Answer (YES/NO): NO